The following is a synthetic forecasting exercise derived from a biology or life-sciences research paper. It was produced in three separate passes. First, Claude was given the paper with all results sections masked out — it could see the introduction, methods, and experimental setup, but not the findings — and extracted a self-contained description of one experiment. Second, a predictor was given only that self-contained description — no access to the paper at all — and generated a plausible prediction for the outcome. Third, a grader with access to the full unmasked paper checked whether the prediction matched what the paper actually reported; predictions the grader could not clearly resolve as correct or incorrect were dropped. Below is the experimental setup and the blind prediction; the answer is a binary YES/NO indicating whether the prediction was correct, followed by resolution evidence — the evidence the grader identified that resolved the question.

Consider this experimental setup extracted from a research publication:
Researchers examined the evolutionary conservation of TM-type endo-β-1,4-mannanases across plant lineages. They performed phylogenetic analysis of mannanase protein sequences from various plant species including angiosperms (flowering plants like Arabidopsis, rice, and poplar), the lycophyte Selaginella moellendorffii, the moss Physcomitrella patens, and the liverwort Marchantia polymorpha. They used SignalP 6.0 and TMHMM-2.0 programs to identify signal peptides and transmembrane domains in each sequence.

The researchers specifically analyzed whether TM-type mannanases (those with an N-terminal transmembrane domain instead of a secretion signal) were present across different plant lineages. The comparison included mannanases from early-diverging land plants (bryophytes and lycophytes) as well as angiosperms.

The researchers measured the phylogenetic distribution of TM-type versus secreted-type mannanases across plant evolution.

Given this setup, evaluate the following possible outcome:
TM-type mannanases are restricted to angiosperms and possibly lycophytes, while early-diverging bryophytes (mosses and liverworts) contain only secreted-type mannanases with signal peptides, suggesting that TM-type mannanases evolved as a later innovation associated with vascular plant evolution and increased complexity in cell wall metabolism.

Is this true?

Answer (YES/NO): YES